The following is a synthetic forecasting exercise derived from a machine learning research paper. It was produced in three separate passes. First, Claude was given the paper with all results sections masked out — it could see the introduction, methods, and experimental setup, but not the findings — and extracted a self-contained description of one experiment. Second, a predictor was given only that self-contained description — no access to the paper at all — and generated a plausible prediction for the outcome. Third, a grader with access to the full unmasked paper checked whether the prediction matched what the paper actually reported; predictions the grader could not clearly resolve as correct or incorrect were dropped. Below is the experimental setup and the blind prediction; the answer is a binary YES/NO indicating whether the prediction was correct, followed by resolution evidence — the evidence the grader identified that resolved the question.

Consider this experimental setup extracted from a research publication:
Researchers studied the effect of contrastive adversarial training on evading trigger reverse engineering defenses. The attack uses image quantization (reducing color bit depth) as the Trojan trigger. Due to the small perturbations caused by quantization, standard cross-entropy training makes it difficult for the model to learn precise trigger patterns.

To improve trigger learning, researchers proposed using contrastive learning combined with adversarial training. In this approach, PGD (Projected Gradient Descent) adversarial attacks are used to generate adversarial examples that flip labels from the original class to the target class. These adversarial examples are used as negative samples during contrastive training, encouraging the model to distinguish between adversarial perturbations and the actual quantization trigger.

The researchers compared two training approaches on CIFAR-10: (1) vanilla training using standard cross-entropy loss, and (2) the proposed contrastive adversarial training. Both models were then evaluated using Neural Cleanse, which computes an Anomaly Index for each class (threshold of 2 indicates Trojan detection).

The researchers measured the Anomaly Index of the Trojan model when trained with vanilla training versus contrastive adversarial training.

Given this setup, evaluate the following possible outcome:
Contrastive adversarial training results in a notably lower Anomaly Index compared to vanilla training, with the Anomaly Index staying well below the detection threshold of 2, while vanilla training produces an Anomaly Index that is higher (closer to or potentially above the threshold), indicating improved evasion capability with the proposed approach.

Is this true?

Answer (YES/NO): YES